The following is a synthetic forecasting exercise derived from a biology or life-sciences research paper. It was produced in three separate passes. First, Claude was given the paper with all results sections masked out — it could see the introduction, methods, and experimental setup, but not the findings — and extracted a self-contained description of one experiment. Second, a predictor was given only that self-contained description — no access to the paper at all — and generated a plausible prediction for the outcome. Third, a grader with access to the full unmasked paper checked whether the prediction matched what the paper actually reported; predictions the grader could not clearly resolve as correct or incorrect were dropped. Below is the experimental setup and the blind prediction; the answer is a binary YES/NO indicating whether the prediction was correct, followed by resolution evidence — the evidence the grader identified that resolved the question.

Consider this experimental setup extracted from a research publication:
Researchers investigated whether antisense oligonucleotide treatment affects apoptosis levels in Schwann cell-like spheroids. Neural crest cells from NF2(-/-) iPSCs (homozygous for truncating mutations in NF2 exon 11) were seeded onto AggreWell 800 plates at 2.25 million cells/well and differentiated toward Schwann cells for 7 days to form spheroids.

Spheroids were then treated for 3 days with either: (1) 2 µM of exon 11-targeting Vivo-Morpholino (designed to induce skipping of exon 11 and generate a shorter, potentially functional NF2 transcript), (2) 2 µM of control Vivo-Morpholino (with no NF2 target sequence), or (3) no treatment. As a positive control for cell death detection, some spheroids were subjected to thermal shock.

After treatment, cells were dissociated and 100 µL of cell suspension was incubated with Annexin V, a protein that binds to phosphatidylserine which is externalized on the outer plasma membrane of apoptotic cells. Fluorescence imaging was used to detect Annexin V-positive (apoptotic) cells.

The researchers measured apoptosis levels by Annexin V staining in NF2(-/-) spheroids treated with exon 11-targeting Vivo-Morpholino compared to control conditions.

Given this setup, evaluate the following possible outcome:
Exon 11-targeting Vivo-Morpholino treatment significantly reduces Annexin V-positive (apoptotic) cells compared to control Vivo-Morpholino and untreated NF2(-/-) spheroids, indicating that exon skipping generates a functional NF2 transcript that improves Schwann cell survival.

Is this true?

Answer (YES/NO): NO